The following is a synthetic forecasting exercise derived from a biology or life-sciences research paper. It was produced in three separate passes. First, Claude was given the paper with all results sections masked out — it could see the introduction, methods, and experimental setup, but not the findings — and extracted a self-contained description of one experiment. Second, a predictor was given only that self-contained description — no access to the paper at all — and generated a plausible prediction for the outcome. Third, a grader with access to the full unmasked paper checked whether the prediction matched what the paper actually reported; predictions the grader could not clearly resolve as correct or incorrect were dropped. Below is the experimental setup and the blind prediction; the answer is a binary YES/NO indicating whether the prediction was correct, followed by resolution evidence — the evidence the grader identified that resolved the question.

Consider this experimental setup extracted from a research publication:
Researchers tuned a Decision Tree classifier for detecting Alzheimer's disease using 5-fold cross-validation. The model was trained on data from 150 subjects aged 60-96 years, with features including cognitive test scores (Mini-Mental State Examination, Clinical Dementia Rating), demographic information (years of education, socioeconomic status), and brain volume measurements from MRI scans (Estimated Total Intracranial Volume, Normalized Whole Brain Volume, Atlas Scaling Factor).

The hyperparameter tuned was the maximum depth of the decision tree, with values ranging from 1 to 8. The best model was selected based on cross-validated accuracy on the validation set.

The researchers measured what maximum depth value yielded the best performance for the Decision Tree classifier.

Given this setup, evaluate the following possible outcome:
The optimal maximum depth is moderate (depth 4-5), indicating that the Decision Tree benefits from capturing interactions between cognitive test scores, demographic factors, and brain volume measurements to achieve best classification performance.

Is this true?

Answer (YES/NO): NO